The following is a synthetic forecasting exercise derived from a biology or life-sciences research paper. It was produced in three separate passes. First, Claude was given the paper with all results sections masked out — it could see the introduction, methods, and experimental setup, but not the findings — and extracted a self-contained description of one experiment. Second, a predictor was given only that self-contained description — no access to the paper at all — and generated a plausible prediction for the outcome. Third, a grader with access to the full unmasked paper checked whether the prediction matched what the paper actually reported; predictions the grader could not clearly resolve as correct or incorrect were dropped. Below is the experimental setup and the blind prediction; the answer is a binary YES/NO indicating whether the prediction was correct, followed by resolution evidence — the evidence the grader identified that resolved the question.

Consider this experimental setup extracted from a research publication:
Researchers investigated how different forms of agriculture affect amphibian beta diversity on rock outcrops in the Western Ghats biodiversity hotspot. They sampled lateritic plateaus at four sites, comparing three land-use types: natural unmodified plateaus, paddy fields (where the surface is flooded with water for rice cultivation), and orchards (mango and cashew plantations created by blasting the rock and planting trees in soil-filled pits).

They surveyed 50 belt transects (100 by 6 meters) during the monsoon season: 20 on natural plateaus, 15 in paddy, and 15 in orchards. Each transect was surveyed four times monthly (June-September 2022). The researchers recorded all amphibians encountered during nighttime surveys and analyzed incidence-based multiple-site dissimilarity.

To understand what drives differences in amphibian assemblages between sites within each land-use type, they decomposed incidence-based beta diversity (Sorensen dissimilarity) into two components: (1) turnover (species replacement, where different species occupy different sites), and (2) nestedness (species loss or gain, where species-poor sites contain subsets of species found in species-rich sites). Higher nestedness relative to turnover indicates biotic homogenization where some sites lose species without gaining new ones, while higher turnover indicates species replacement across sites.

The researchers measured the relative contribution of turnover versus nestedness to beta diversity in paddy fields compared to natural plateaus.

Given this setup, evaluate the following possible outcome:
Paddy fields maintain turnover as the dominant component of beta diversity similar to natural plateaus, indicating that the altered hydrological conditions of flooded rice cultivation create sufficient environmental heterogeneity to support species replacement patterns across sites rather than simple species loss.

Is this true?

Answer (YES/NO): NO